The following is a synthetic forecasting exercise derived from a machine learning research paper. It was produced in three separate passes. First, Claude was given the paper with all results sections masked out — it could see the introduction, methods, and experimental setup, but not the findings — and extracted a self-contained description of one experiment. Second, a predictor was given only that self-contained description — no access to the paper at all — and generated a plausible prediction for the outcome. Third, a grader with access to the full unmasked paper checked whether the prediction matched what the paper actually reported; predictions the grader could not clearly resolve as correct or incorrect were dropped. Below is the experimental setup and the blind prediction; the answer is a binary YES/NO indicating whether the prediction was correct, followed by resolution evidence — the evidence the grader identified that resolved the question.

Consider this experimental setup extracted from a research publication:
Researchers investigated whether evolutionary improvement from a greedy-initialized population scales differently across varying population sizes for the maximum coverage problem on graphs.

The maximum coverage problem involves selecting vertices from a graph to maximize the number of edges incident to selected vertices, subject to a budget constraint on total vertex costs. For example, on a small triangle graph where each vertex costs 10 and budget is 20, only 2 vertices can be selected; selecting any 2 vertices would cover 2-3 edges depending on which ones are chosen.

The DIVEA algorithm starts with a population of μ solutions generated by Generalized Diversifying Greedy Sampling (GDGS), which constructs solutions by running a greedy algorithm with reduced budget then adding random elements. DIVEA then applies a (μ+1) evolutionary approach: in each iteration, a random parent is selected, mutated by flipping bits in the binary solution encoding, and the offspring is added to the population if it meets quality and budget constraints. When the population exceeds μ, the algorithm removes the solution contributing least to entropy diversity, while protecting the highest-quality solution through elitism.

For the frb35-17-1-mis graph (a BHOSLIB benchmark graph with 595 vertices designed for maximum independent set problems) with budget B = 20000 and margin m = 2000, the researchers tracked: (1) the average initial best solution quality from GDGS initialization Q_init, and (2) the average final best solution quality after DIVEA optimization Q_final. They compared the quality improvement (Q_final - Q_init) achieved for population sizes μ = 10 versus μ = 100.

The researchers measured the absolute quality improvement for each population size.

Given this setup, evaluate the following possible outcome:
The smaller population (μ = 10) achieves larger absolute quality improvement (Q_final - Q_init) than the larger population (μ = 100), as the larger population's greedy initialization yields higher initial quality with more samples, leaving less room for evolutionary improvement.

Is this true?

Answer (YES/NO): YES